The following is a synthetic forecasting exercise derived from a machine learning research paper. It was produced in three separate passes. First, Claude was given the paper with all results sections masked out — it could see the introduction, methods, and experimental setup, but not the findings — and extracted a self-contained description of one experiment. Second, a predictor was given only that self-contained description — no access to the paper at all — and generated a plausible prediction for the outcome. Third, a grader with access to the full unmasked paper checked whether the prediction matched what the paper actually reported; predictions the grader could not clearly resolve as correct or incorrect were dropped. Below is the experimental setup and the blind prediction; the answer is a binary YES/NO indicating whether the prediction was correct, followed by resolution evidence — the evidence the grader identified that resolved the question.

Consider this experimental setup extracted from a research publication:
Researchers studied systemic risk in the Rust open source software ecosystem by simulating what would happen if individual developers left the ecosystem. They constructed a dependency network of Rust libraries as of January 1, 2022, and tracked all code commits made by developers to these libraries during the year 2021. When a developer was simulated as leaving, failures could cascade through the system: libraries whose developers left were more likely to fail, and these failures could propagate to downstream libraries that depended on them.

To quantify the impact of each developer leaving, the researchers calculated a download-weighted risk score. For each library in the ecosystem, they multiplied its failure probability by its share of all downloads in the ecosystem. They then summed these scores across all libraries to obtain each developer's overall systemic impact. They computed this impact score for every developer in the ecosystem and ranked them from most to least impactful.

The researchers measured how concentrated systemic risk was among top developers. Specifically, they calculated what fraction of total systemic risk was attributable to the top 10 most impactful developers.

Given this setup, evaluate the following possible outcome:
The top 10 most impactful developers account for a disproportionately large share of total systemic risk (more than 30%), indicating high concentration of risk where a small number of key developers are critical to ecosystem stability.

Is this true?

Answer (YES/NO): YES